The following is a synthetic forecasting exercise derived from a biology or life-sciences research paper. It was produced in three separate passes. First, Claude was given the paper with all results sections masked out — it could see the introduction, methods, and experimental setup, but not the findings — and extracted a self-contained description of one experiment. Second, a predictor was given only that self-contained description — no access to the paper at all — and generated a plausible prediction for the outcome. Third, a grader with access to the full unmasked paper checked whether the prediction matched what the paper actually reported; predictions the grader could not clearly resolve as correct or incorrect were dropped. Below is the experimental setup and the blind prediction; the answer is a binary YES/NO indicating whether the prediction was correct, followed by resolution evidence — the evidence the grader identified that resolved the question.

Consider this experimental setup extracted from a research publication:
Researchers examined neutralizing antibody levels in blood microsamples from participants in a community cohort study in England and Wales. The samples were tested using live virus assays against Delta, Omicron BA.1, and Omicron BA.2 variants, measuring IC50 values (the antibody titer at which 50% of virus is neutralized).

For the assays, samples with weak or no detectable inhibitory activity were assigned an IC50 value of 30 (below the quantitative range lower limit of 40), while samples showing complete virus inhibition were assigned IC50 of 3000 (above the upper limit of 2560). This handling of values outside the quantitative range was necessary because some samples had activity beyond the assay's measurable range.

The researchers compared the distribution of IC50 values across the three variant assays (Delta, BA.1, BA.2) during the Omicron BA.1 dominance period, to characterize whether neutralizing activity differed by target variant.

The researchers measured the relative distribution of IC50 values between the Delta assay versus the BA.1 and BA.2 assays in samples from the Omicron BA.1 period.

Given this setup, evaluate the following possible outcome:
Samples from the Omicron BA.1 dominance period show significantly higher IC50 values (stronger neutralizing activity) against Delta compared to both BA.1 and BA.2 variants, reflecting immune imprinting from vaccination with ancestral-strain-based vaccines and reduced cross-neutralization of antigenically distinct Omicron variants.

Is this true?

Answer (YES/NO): YES